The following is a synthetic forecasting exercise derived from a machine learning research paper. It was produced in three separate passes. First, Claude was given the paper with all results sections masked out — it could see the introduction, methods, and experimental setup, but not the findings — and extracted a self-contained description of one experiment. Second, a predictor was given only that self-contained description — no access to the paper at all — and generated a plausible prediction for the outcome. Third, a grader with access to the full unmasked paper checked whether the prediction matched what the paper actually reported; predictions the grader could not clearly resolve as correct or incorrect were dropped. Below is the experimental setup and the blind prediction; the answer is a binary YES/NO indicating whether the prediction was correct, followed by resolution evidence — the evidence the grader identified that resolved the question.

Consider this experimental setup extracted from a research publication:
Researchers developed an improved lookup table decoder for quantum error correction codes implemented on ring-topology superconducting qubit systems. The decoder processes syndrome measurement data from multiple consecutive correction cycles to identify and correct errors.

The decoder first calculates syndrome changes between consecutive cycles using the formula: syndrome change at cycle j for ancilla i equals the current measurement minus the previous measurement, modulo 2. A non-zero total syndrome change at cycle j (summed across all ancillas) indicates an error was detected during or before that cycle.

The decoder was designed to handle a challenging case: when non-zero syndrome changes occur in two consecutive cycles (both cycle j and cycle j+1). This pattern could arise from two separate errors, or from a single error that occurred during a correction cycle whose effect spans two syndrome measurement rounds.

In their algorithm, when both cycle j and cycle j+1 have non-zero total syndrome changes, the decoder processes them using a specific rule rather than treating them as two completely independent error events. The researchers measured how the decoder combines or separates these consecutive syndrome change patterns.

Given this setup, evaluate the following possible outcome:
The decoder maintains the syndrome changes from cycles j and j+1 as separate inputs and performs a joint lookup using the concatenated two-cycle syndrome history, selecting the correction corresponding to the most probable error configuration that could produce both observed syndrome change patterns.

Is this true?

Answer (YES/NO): NO